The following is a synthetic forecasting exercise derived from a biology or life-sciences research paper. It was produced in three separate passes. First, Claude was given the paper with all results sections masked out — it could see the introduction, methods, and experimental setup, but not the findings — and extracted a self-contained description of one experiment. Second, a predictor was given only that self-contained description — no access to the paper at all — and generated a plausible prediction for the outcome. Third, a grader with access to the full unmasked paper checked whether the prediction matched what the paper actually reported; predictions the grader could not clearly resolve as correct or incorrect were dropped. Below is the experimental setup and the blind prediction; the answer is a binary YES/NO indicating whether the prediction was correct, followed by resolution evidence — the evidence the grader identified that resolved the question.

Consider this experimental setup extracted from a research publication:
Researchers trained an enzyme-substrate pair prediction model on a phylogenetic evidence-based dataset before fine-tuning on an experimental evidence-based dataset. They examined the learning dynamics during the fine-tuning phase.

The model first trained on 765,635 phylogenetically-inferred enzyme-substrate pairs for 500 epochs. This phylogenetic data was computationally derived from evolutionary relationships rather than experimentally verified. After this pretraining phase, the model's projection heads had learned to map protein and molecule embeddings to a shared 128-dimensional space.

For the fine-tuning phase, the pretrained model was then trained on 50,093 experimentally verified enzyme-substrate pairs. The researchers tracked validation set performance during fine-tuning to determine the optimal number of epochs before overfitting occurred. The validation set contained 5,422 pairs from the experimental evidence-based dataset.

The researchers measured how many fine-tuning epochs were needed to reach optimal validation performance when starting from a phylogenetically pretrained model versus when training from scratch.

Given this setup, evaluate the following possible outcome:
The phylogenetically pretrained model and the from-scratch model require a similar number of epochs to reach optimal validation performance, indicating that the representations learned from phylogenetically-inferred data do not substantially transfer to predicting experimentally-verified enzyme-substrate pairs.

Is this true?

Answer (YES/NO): NO